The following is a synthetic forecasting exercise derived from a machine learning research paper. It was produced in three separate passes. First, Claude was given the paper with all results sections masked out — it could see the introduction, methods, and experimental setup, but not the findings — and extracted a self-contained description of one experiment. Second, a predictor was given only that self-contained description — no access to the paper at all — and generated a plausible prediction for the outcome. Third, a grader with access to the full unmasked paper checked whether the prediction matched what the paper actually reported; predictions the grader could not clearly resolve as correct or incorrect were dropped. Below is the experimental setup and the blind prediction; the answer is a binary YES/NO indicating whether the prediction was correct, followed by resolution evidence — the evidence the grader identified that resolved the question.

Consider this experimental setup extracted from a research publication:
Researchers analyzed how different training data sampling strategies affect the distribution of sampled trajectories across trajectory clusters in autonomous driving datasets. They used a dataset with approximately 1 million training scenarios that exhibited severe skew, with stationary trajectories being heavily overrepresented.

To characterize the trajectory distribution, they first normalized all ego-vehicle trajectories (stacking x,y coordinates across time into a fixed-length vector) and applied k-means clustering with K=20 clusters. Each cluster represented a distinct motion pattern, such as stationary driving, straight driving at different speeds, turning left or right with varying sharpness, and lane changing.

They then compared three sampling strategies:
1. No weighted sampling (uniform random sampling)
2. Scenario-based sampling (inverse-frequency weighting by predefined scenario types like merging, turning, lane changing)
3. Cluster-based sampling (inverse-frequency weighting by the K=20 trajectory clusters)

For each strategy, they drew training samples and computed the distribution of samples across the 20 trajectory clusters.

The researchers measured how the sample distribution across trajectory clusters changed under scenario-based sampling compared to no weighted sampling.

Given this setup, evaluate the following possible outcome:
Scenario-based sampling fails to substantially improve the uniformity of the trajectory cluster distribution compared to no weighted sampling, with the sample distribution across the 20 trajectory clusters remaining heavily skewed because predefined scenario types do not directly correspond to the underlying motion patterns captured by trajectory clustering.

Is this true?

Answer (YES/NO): YES